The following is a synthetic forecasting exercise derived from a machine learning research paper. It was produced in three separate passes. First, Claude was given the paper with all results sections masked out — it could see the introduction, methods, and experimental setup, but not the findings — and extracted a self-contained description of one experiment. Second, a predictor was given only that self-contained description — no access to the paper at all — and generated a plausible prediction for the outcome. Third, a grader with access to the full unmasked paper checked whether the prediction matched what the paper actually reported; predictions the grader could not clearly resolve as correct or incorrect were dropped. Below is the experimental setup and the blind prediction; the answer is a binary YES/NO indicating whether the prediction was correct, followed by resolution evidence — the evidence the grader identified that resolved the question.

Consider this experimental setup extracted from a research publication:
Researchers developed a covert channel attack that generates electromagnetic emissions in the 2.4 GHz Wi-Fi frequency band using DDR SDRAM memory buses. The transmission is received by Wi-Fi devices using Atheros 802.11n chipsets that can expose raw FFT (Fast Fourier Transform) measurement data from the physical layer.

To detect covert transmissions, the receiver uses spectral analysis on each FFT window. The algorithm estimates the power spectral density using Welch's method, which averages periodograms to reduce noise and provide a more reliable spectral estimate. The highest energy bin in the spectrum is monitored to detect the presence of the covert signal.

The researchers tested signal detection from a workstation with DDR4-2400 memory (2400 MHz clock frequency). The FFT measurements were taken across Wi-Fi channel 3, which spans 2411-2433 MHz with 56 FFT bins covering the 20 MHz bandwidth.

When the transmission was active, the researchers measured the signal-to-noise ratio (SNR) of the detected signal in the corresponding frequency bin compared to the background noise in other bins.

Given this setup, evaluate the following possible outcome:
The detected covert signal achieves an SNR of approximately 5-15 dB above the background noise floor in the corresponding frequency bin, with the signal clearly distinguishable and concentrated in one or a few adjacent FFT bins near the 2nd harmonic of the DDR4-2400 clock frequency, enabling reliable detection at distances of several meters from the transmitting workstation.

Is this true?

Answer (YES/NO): YES